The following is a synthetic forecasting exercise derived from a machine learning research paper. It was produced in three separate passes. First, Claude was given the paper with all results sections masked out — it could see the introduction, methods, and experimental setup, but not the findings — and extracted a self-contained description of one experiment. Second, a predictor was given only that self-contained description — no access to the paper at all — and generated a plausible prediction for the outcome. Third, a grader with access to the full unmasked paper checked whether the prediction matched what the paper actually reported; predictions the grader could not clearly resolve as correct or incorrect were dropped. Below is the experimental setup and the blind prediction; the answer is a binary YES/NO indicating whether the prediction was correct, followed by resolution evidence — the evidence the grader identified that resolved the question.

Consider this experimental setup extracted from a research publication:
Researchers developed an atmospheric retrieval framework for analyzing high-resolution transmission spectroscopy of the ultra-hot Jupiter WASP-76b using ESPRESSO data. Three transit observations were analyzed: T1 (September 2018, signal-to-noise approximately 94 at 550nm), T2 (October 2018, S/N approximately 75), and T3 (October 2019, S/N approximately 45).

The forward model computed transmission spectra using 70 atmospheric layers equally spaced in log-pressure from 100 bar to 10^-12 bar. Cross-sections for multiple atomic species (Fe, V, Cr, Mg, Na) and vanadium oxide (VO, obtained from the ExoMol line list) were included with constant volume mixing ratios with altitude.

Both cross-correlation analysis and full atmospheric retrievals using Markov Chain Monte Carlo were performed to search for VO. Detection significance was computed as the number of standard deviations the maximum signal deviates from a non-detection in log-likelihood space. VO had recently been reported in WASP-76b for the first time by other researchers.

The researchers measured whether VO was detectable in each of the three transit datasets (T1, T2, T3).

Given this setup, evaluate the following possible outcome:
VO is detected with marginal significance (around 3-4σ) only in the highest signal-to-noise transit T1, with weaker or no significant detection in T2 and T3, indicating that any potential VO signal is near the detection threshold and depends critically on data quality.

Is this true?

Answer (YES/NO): NO